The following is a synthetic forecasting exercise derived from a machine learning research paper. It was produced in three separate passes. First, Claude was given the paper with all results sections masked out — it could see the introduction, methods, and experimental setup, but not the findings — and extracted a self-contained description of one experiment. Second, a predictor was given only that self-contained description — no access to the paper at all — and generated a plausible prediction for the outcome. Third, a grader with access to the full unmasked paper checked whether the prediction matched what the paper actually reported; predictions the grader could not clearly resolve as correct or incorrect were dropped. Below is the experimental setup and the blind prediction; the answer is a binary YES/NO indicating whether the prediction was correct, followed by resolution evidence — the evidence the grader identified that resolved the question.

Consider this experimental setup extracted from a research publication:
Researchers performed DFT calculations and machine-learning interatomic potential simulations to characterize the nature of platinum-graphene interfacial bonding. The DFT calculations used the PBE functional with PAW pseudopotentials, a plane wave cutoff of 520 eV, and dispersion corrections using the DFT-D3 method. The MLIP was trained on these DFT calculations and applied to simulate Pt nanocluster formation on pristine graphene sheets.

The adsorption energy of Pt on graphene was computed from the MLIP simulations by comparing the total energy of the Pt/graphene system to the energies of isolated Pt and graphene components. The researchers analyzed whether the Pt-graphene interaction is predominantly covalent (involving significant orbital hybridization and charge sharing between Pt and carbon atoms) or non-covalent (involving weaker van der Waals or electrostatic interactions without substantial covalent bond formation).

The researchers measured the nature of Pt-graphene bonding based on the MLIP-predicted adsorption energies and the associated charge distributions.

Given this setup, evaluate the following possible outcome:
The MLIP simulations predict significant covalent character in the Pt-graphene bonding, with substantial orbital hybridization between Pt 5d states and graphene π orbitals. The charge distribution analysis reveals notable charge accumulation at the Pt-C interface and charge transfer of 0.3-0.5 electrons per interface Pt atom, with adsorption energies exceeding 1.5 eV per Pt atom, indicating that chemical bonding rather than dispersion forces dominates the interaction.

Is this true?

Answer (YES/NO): NO